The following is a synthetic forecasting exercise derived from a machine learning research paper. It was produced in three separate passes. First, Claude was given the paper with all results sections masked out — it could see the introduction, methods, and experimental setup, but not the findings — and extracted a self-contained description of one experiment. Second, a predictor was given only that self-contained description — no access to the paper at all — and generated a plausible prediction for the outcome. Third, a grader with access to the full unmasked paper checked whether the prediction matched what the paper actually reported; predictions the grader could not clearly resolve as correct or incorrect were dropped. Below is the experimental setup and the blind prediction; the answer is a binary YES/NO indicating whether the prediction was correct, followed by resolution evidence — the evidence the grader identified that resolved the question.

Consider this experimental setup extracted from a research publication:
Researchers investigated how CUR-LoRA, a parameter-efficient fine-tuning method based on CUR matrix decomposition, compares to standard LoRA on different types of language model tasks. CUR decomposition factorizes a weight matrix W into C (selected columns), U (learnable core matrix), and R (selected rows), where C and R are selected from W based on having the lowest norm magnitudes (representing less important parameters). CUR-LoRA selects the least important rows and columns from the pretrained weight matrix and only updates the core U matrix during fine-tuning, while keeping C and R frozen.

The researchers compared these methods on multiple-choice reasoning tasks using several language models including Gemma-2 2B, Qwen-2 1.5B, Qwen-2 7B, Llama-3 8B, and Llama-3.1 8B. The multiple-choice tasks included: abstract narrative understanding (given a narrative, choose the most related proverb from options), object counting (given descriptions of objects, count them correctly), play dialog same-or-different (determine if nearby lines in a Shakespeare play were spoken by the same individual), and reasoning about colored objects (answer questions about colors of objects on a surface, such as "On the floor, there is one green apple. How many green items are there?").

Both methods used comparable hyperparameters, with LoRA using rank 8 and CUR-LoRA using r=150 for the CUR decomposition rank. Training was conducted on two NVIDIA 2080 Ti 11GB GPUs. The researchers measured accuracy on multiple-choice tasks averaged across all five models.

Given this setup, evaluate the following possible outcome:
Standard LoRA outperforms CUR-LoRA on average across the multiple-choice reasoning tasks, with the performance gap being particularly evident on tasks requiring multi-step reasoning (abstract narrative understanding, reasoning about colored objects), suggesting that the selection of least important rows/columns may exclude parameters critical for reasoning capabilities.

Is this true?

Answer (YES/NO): NO